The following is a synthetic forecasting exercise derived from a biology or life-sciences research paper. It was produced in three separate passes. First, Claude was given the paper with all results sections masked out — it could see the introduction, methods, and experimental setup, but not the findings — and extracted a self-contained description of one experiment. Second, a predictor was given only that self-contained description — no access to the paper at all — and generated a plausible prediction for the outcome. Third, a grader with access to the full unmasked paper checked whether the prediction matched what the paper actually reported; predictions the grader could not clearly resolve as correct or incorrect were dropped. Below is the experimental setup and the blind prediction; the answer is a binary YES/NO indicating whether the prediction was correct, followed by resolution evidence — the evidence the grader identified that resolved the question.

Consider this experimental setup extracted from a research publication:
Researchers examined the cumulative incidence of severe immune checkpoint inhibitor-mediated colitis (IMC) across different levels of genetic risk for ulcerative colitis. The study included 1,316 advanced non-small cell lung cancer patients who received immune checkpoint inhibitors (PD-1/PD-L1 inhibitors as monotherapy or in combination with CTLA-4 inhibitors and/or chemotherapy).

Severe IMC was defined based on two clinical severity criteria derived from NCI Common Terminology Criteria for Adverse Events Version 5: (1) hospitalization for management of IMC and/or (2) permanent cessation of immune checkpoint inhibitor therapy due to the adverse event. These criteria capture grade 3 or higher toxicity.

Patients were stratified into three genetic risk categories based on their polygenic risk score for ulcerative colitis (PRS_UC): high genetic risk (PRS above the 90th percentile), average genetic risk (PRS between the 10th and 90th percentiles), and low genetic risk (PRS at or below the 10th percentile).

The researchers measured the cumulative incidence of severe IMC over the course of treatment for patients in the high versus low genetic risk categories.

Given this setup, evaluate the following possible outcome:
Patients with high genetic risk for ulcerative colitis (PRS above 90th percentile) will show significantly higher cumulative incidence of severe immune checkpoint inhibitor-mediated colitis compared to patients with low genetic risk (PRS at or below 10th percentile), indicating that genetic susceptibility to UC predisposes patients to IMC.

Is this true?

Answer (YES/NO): YES